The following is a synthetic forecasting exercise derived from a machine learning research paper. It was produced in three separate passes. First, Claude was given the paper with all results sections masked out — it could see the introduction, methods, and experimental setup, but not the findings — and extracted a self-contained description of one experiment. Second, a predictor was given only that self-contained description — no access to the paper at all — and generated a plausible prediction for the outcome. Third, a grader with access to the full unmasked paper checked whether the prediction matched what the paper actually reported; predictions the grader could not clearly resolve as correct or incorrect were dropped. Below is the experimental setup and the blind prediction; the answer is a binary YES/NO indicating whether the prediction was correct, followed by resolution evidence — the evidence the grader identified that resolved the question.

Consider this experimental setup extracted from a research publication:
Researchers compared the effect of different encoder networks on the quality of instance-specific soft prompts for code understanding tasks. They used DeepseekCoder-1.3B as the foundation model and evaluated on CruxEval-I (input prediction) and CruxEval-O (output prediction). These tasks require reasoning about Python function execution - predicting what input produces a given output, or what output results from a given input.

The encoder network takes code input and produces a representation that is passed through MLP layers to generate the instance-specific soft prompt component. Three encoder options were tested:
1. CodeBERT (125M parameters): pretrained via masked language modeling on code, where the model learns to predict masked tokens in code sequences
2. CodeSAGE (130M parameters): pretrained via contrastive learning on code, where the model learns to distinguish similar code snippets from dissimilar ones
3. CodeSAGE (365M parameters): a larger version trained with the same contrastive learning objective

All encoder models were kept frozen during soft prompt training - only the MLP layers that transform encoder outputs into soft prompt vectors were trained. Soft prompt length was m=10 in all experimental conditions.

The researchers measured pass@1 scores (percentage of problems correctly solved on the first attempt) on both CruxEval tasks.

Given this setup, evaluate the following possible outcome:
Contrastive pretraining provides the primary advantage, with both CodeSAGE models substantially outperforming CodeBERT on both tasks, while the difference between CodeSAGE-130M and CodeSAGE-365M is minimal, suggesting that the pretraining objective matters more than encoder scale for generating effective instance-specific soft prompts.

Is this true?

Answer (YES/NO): NO